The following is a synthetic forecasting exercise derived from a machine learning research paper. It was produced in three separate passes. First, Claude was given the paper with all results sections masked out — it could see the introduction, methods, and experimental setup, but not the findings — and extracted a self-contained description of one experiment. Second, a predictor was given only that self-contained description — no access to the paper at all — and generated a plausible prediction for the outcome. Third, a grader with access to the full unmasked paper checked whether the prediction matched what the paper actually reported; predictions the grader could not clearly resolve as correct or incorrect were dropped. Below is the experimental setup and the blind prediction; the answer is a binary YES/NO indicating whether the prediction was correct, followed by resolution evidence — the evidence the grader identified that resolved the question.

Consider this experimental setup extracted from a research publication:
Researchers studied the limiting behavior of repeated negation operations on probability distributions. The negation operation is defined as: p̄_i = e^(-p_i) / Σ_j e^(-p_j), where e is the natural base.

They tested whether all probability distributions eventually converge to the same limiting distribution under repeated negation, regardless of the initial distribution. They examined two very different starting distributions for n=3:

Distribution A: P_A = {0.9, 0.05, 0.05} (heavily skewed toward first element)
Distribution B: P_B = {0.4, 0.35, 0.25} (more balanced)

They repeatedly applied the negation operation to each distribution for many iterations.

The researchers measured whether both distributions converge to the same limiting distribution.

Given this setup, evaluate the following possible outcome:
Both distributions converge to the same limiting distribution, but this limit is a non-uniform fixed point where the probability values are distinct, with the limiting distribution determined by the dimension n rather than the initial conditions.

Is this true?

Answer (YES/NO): NO